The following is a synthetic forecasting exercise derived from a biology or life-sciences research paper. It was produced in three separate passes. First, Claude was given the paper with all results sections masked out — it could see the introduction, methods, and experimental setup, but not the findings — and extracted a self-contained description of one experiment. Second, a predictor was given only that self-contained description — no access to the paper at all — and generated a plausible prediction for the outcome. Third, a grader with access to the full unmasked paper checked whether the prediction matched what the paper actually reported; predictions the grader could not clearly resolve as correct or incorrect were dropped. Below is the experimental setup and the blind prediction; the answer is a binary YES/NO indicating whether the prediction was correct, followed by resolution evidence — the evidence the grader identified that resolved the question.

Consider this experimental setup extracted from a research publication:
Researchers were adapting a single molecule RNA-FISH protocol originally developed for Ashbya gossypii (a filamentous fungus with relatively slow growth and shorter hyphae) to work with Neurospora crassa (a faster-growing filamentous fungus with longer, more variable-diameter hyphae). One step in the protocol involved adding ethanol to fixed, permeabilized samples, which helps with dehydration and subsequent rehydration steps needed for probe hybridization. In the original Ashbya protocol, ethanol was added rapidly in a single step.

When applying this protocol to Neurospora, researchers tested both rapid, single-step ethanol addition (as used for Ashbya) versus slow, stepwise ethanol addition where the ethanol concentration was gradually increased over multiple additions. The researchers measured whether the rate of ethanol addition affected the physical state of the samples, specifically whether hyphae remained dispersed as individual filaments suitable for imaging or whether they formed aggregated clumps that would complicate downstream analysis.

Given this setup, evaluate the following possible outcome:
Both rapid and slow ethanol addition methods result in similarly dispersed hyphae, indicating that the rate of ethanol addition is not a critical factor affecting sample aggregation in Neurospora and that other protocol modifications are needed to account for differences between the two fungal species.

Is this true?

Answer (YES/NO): NO